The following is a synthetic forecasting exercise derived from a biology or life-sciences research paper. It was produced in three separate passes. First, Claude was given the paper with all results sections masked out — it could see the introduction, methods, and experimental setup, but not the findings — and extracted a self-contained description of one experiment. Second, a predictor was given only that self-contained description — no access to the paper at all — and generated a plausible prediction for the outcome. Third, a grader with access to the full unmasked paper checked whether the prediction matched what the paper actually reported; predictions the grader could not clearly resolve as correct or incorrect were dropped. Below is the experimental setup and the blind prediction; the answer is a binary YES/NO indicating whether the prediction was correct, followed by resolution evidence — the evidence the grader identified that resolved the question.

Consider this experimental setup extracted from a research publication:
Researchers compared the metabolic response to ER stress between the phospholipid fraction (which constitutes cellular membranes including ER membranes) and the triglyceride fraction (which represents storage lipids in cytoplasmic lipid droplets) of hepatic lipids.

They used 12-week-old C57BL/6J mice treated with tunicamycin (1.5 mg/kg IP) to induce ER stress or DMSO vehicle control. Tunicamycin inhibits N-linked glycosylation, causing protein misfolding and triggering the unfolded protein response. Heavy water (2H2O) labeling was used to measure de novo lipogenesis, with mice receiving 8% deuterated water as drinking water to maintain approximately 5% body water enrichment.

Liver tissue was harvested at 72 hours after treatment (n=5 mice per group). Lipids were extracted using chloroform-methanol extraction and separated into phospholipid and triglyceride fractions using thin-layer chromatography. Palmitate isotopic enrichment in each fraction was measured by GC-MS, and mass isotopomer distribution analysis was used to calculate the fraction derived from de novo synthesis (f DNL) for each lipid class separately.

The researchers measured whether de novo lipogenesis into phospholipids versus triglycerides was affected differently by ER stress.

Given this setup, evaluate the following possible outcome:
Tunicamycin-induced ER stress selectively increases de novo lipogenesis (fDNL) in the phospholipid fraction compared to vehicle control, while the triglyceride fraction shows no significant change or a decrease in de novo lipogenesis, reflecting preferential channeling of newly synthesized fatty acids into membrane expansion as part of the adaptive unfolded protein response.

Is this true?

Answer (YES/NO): NO